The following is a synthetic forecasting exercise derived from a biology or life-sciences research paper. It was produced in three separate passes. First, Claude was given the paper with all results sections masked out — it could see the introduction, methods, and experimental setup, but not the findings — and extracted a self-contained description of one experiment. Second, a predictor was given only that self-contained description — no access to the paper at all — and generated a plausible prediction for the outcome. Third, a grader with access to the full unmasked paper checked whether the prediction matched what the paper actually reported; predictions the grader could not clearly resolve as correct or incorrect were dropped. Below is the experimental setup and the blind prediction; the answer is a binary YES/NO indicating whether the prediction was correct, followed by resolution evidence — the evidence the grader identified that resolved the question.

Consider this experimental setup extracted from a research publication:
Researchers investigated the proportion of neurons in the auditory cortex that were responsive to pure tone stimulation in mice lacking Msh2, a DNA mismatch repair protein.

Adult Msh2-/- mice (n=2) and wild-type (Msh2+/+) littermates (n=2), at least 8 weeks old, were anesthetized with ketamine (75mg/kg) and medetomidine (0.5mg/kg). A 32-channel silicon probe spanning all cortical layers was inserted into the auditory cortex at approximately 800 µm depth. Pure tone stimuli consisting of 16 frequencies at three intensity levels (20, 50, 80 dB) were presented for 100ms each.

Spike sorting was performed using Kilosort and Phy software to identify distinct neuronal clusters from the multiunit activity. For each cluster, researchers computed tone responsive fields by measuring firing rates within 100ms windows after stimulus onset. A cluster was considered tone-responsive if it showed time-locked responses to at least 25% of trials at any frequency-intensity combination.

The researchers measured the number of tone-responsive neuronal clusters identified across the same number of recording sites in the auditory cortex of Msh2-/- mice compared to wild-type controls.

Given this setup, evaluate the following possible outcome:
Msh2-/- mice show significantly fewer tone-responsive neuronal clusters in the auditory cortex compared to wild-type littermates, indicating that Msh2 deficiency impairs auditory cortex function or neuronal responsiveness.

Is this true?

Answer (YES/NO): YES